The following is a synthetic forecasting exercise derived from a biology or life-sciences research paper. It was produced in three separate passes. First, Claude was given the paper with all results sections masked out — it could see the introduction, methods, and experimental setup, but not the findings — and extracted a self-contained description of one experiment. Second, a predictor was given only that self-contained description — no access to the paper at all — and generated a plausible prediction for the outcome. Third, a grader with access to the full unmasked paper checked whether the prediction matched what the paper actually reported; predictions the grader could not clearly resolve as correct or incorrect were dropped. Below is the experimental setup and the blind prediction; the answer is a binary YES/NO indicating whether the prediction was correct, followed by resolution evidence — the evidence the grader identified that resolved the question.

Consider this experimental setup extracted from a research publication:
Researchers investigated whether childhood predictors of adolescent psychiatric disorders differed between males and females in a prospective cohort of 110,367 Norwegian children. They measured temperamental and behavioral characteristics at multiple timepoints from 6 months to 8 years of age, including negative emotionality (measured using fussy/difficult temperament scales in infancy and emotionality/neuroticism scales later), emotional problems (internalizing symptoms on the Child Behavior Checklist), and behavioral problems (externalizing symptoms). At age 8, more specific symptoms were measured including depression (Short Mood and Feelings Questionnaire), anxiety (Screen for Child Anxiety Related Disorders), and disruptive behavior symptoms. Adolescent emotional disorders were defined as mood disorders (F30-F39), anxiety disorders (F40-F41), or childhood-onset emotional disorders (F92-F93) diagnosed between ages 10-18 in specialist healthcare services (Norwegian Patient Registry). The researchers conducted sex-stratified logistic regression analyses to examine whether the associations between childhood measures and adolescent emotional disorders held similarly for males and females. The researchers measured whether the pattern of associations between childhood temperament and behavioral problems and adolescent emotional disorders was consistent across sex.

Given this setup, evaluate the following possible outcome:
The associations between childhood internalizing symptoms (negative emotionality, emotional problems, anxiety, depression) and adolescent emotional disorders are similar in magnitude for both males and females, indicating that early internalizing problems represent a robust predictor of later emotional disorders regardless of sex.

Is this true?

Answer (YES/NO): YES